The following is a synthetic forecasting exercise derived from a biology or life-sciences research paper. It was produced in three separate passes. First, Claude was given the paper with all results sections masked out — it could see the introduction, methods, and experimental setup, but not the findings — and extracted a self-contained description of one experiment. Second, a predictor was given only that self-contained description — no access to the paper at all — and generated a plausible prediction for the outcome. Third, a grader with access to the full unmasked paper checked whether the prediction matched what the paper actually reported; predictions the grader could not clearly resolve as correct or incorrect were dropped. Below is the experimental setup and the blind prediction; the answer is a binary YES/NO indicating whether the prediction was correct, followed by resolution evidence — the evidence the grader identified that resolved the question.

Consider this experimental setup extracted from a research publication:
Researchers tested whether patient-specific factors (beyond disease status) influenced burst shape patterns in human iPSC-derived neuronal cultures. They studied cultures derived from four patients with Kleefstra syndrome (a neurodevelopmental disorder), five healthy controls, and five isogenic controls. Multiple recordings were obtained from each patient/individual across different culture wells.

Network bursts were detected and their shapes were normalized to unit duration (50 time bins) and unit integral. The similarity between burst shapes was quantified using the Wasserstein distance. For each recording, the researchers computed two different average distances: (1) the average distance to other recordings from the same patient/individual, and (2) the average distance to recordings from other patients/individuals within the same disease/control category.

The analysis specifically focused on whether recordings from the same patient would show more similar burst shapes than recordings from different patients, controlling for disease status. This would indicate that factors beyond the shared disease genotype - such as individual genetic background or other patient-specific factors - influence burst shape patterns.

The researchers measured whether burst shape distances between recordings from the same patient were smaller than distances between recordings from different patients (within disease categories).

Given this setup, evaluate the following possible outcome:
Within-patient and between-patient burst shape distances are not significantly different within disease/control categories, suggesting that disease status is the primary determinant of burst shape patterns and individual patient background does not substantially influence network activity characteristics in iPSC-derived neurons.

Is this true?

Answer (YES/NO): NO